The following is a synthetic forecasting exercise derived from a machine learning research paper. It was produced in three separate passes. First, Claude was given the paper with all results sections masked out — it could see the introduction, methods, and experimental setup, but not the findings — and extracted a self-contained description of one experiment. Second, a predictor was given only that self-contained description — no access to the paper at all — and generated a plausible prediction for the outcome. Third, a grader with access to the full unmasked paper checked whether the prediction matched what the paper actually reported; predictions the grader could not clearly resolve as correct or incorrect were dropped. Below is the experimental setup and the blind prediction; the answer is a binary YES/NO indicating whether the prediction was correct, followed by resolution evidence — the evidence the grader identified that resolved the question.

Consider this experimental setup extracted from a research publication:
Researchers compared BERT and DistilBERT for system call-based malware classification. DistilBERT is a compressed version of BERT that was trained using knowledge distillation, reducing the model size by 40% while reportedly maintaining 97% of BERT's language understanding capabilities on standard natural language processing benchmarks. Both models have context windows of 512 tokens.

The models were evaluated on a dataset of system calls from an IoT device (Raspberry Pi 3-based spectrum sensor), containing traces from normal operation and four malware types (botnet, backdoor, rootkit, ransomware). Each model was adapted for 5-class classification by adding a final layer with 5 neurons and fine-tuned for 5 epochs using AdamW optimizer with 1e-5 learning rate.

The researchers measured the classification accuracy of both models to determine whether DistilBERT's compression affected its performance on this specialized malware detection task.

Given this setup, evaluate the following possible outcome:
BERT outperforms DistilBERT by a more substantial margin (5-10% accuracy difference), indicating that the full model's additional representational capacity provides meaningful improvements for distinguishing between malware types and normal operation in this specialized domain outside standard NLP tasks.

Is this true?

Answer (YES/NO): NO